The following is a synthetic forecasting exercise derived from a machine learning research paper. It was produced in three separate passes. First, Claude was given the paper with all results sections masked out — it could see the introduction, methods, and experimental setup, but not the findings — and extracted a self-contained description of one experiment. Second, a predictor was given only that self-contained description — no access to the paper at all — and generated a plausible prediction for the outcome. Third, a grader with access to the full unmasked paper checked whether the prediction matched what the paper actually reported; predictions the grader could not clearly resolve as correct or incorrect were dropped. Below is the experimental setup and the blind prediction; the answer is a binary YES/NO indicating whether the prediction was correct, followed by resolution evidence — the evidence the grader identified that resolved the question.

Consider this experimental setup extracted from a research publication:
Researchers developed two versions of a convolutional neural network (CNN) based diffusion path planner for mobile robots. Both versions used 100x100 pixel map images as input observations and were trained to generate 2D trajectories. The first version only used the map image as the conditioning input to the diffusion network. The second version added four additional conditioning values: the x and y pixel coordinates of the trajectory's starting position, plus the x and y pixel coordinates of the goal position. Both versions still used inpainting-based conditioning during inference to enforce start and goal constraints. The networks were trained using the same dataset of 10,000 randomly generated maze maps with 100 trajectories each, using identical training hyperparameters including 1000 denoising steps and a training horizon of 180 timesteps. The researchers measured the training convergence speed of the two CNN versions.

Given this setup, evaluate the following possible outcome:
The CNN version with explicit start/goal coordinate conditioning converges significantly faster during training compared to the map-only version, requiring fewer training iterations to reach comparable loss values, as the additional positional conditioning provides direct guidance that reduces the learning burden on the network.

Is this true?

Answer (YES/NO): YES